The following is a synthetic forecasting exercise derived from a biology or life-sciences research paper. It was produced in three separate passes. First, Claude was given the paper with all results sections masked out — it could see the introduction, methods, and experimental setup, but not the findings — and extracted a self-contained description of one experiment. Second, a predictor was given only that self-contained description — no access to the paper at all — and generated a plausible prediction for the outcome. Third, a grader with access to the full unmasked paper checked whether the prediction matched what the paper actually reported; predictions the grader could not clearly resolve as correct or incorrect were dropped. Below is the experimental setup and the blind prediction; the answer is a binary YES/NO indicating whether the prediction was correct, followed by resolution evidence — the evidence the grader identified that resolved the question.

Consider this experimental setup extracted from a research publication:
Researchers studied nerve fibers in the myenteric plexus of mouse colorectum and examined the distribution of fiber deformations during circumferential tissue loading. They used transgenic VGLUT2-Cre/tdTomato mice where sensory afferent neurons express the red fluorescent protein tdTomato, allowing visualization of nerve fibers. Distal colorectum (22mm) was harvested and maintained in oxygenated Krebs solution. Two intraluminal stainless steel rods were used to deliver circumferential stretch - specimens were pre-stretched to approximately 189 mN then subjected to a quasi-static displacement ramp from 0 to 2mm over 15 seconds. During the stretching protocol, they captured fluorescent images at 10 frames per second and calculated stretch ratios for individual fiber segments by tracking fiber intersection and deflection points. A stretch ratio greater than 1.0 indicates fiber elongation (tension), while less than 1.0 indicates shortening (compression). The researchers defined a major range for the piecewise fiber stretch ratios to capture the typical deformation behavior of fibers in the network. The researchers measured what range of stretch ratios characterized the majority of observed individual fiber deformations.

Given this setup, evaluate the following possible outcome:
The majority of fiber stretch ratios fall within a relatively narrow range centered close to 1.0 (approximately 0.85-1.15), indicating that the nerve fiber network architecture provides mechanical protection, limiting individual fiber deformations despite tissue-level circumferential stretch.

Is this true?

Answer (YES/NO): NO